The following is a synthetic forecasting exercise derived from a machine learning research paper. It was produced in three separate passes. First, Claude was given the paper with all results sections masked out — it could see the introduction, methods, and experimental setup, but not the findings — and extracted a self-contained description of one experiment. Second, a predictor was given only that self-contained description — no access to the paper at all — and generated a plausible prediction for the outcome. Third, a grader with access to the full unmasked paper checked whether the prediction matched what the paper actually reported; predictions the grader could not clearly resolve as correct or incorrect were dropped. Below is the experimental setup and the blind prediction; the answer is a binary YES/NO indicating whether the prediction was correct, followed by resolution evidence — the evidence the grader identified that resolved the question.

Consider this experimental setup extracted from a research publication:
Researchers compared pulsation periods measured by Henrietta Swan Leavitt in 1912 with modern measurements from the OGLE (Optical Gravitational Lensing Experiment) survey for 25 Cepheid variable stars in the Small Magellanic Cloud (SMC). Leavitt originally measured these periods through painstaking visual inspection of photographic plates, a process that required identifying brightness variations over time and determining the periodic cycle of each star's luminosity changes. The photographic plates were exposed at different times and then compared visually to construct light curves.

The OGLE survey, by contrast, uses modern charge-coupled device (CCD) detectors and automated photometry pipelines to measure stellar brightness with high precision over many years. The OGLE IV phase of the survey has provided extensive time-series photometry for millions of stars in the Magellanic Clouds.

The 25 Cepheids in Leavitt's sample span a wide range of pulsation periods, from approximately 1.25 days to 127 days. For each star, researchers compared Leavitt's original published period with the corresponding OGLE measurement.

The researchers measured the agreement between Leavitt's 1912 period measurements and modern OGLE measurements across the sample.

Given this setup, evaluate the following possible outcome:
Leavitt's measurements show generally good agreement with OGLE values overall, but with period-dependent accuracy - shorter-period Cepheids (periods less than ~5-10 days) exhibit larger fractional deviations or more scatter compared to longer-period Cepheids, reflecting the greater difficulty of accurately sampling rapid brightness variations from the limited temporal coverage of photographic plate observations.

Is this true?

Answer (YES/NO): NO